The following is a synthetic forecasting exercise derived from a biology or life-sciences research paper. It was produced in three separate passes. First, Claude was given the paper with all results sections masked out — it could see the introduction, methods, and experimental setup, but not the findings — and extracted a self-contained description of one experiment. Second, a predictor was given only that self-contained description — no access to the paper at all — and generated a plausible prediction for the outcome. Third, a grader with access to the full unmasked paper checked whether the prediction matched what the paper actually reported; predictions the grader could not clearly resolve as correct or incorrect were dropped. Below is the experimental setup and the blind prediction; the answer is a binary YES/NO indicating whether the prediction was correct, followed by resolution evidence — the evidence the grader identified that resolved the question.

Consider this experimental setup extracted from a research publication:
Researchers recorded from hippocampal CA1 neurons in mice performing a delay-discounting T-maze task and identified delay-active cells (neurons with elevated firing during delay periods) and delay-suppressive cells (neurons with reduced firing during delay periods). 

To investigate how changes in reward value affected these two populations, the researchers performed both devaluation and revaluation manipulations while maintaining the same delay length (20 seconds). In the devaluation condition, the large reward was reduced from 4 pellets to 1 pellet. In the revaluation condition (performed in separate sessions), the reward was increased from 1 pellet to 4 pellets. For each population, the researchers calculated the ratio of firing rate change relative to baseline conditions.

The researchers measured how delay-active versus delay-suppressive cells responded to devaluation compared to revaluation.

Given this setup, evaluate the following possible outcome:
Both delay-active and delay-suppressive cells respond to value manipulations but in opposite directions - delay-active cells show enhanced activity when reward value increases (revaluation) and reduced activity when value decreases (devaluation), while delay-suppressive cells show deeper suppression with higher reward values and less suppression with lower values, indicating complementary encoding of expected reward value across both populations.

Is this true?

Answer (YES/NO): YES